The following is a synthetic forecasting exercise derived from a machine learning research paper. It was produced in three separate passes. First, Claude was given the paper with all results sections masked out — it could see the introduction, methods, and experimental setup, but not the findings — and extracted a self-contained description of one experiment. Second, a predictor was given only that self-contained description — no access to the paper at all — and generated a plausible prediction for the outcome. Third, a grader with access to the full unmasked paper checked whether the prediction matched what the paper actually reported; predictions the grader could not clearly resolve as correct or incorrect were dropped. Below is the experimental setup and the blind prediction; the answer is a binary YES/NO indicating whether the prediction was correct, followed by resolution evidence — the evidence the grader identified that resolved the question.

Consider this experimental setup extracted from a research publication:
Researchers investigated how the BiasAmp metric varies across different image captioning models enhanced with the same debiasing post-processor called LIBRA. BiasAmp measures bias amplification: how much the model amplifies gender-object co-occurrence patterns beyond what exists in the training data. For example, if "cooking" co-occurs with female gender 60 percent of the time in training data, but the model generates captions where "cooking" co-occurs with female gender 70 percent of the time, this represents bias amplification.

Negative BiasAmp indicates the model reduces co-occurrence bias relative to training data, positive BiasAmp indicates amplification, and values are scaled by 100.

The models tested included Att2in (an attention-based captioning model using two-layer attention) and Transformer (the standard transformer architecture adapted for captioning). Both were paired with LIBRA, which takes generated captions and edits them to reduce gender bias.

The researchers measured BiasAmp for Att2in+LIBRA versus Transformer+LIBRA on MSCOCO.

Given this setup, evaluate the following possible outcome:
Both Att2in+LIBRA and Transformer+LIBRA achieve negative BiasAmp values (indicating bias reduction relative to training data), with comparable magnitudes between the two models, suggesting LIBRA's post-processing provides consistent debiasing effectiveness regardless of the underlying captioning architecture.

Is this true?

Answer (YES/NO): NO